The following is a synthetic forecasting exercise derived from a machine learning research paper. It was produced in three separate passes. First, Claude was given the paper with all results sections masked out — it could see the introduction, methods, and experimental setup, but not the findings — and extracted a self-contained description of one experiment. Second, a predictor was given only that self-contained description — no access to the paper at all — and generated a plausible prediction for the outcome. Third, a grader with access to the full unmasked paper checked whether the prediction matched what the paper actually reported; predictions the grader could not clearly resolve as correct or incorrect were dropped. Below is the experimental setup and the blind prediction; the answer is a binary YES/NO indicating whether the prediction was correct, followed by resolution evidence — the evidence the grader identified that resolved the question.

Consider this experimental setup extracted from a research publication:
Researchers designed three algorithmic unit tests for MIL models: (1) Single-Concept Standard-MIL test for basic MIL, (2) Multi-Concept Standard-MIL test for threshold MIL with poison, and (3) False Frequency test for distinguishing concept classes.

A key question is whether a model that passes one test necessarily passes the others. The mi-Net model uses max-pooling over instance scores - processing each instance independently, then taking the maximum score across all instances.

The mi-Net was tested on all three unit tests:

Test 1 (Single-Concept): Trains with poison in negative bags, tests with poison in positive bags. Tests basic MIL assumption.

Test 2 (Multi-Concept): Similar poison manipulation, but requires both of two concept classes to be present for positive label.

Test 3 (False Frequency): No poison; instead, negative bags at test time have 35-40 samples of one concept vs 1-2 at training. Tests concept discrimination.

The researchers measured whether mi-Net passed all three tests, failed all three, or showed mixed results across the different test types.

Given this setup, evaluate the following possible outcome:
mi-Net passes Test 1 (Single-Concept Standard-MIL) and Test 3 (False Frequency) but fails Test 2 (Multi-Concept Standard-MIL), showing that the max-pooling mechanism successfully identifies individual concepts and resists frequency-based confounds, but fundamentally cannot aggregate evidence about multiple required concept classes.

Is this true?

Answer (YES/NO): NO